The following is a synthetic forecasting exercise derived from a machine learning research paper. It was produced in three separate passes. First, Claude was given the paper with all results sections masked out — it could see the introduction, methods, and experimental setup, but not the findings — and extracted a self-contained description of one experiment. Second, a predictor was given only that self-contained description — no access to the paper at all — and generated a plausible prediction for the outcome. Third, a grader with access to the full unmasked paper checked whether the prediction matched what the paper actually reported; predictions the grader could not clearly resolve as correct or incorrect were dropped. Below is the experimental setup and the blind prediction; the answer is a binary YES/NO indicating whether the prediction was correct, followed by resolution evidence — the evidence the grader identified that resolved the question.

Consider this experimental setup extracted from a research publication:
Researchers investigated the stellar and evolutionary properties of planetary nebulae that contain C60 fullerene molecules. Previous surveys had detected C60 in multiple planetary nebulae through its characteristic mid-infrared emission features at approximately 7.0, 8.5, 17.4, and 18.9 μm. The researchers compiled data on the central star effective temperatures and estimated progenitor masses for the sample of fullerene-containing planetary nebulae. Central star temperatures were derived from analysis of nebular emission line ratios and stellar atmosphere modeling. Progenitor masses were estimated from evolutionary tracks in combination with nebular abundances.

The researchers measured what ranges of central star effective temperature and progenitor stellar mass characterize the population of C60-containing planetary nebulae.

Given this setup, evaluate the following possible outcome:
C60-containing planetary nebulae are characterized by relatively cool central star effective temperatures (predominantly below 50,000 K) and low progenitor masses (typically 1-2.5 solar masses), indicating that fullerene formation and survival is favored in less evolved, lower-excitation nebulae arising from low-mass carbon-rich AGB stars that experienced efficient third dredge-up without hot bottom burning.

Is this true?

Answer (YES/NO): NO